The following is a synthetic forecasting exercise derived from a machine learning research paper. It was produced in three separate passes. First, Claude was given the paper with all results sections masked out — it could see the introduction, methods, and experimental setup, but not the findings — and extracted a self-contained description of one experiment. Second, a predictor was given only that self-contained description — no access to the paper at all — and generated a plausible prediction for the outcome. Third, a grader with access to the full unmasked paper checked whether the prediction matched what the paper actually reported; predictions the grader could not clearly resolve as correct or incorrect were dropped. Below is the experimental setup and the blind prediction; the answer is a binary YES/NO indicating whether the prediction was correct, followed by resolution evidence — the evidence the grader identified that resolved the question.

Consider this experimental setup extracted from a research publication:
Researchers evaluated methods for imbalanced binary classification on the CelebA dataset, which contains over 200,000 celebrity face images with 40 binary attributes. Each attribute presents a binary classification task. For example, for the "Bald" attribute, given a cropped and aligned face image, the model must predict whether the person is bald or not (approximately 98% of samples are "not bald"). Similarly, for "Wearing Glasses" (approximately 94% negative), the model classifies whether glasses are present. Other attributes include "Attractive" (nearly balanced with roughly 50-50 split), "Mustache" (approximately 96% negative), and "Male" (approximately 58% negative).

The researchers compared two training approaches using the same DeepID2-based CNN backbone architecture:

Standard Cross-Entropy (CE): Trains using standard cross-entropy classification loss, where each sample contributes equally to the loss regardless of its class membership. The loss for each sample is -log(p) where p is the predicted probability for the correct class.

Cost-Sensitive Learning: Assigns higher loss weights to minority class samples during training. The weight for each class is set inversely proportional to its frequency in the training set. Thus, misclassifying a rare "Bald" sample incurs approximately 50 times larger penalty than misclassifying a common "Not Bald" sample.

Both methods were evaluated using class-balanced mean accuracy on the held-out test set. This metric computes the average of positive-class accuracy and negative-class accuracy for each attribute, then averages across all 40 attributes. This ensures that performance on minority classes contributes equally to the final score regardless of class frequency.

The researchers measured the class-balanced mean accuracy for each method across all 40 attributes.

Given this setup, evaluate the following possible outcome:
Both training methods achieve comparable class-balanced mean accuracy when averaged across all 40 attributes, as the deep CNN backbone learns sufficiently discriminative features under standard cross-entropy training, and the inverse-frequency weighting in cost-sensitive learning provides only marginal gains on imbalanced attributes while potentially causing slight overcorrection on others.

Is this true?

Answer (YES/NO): YES